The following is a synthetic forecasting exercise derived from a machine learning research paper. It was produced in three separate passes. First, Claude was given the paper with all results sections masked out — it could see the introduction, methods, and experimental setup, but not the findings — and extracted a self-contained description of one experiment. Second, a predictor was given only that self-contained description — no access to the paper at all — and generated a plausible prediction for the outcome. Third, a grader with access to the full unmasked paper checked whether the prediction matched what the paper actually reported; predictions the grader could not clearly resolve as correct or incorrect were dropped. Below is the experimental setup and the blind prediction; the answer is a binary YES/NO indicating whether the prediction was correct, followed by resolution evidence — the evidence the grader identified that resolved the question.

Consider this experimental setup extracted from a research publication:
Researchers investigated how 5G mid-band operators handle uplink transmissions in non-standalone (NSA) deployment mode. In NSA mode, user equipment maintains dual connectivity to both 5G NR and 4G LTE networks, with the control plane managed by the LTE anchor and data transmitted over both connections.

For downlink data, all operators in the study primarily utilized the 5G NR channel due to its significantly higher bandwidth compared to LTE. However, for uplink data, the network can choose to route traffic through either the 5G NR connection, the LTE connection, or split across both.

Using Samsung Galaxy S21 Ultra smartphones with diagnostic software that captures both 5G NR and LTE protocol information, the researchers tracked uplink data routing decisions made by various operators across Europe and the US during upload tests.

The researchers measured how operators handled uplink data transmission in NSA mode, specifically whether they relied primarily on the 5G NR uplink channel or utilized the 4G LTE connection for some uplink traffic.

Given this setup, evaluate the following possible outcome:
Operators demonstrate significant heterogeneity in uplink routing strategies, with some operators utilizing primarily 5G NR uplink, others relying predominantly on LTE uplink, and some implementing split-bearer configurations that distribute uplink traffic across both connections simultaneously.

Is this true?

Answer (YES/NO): NO